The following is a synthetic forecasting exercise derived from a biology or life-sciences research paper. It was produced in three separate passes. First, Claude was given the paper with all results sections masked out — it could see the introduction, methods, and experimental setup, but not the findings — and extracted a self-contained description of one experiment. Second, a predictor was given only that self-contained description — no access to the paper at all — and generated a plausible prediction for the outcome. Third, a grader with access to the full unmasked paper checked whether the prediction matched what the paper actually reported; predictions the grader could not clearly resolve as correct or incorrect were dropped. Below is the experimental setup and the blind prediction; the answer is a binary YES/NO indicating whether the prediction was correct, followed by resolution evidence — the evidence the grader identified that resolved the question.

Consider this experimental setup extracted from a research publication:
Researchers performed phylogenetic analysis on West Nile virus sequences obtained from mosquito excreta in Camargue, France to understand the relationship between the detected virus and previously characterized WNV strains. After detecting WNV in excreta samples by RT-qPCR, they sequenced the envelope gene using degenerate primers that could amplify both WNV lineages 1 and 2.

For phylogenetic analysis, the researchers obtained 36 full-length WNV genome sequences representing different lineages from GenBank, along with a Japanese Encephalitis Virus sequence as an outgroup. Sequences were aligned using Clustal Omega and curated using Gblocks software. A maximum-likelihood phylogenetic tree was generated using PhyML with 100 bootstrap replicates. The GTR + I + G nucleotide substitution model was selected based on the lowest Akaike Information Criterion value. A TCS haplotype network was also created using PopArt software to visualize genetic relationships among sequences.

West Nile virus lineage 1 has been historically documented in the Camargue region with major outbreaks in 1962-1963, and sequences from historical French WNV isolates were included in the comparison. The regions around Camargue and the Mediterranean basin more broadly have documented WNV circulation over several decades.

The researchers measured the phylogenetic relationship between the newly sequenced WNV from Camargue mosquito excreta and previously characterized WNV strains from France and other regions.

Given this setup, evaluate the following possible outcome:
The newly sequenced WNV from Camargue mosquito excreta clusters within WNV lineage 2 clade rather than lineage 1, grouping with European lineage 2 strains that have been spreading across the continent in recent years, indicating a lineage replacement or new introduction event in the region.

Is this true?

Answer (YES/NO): NO